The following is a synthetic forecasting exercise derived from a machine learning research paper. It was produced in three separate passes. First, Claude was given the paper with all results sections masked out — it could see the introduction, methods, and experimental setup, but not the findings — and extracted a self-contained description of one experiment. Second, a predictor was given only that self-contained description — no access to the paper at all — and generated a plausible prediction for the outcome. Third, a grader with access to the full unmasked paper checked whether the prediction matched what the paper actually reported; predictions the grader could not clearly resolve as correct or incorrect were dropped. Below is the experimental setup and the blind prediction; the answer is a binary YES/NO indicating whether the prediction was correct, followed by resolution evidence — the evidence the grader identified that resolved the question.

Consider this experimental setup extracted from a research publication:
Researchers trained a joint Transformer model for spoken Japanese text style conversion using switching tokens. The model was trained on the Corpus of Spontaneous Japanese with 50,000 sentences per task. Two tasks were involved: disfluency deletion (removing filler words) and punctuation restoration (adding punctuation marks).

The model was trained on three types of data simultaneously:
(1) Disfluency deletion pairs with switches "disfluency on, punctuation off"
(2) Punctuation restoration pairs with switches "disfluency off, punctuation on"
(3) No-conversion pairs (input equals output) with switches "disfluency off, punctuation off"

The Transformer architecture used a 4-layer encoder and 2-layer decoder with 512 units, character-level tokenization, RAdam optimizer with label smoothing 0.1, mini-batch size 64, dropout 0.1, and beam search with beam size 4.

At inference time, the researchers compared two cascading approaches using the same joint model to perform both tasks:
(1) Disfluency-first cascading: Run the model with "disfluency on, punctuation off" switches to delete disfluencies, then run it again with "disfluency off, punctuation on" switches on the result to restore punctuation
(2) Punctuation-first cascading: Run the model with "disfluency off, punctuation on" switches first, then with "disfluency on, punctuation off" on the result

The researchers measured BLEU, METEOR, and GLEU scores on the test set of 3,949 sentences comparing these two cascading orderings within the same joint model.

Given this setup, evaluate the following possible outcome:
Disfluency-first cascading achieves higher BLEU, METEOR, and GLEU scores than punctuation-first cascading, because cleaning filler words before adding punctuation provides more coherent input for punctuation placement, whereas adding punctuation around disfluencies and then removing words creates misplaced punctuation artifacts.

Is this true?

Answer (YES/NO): YES